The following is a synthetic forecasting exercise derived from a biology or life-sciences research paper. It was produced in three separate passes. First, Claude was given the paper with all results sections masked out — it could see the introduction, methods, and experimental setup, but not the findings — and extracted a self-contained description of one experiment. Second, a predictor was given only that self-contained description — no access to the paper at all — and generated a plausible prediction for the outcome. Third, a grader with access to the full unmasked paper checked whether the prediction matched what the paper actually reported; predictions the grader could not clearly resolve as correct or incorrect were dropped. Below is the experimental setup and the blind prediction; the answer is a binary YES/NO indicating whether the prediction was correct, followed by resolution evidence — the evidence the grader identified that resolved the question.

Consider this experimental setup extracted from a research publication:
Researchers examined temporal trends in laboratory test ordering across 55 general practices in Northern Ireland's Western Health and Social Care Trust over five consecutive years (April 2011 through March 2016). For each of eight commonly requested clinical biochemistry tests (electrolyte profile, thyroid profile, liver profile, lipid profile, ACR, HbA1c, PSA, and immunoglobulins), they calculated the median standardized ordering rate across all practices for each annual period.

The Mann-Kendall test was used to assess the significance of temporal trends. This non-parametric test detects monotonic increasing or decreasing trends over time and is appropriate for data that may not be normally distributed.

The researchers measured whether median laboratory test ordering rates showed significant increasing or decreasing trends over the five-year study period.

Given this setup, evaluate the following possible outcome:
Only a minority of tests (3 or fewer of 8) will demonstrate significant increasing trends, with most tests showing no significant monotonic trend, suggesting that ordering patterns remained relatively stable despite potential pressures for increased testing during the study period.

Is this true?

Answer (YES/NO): YES